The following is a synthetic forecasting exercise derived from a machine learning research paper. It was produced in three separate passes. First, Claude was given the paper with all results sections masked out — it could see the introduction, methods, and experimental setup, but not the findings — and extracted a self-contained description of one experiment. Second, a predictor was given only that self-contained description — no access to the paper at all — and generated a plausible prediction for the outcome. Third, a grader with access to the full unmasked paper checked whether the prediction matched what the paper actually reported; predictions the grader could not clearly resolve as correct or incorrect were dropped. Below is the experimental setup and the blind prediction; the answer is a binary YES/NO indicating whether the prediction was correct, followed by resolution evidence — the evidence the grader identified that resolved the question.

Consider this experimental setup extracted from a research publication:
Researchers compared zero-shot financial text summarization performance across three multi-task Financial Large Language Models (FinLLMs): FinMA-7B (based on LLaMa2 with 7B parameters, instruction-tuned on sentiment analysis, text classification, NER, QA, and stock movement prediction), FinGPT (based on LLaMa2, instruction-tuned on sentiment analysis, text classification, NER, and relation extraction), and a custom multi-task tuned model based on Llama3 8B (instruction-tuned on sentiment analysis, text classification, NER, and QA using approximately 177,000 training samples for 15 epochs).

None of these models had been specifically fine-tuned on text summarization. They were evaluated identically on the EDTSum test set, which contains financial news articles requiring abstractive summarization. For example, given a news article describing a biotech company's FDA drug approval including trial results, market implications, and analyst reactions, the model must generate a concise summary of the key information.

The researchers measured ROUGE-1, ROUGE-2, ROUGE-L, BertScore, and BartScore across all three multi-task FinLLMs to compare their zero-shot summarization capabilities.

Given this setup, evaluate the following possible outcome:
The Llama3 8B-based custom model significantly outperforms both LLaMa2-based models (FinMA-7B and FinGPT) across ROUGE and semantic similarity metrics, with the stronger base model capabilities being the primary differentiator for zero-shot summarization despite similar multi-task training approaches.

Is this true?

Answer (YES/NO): NO